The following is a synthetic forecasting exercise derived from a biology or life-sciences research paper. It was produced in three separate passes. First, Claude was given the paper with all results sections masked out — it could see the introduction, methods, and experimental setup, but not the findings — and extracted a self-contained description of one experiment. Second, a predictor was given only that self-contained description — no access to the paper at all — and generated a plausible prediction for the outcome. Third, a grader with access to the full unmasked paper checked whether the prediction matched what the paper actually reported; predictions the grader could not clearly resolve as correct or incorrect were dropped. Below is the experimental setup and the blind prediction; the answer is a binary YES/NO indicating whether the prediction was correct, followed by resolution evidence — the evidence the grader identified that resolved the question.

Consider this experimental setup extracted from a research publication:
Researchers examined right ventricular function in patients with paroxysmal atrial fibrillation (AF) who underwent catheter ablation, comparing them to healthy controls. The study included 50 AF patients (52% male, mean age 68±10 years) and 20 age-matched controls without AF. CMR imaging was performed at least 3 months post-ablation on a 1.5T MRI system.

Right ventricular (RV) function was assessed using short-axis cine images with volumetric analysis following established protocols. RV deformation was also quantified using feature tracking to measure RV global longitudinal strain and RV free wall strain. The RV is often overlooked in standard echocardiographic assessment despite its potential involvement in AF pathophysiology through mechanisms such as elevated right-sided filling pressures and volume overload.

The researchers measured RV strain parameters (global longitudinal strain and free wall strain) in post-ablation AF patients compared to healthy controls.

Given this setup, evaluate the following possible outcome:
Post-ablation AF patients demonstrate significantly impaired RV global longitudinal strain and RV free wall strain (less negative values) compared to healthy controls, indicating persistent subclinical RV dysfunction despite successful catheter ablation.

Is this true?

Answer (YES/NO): NO